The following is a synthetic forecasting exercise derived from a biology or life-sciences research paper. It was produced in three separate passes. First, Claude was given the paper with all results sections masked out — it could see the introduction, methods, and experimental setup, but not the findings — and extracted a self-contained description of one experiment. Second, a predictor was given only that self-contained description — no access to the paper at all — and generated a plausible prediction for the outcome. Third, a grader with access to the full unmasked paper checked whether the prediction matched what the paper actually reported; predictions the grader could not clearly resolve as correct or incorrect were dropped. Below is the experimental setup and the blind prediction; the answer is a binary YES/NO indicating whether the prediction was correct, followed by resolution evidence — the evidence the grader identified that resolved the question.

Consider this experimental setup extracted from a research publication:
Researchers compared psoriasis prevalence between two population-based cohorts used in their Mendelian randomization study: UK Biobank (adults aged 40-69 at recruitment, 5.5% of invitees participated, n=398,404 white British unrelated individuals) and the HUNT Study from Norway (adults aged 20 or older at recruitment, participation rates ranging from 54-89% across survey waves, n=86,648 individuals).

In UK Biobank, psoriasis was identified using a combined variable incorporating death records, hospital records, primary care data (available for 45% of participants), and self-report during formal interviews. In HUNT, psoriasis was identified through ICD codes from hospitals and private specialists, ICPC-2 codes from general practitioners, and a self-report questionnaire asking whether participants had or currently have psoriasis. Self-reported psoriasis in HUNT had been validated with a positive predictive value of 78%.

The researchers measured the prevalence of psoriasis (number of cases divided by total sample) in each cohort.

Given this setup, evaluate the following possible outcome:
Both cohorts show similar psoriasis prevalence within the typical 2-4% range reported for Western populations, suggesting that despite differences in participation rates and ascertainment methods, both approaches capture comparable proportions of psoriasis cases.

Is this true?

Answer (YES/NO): NO